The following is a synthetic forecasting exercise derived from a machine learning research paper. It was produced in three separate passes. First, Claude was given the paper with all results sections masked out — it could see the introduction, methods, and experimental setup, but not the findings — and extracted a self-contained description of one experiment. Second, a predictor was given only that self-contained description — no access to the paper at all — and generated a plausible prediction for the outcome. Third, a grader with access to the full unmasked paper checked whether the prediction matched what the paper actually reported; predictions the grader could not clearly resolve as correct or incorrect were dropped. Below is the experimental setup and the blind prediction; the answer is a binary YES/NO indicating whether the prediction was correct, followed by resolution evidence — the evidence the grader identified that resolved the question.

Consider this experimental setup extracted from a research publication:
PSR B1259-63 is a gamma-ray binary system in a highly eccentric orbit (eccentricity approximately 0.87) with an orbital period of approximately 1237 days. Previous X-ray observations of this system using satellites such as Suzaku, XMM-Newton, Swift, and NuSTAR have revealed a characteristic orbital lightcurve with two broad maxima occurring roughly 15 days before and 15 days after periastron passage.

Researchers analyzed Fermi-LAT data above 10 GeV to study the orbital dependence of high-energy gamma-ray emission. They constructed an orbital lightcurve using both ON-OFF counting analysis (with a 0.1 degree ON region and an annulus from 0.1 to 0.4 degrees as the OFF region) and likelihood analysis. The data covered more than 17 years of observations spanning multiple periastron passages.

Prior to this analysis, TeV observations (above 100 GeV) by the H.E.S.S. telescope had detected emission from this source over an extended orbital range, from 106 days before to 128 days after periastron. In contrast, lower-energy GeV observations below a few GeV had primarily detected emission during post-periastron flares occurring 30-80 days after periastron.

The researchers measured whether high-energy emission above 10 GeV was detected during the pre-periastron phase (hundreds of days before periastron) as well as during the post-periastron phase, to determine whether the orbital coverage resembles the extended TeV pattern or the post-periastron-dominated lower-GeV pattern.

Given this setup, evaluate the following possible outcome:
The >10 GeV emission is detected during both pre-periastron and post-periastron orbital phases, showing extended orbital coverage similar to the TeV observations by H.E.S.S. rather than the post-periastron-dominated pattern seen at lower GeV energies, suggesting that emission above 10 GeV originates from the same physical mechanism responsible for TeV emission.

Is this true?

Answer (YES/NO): YES